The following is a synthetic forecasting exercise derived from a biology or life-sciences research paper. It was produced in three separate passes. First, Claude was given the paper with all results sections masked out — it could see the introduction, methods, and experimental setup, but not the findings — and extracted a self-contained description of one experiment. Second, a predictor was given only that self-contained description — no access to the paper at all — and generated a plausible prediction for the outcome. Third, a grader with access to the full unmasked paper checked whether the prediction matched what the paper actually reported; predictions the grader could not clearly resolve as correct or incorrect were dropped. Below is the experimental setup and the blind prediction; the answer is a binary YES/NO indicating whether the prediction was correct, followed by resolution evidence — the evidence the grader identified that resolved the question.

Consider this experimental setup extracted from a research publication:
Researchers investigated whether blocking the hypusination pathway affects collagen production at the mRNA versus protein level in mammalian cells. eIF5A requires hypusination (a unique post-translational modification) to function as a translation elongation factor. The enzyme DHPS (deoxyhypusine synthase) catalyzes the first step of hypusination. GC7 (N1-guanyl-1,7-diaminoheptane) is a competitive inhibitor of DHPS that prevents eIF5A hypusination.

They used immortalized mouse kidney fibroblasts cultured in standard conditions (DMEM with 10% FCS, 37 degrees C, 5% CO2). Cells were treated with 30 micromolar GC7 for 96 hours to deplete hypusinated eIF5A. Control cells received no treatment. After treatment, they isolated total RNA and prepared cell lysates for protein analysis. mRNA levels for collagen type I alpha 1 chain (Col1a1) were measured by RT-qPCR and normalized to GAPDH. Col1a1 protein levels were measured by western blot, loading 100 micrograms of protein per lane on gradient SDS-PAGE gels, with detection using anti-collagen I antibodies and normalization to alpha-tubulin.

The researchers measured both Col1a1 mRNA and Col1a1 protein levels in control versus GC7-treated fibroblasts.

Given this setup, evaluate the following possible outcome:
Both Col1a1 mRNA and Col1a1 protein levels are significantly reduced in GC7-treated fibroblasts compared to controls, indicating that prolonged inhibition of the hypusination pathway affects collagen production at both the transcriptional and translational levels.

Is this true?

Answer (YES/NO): NO